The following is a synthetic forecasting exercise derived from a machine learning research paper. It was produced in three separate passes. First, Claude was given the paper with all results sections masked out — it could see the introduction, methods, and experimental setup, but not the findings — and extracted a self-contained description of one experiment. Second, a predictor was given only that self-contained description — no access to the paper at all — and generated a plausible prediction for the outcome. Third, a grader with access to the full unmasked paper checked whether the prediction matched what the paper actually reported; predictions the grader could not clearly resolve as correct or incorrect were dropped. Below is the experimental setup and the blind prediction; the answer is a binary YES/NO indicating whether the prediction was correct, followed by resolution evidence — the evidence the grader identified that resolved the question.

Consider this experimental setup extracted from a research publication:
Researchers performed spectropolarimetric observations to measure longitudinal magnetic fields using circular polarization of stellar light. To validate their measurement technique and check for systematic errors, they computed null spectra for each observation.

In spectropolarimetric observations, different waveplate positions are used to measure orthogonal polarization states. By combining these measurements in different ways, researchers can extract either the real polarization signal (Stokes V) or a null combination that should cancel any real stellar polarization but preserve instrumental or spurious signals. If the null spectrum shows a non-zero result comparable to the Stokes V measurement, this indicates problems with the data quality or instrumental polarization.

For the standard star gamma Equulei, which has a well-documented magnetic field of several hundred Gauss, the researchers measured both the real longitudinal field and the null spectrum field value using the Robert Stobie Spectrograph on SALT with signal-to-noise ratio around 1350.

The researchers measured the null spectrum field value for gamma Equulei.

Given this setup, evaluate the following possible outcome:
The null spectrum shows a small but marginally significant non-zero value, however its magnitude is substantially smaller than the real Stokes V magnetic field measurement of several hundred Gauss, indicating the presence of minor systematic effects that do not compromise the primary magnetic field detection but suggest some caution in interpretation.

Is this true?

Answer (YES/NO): NO